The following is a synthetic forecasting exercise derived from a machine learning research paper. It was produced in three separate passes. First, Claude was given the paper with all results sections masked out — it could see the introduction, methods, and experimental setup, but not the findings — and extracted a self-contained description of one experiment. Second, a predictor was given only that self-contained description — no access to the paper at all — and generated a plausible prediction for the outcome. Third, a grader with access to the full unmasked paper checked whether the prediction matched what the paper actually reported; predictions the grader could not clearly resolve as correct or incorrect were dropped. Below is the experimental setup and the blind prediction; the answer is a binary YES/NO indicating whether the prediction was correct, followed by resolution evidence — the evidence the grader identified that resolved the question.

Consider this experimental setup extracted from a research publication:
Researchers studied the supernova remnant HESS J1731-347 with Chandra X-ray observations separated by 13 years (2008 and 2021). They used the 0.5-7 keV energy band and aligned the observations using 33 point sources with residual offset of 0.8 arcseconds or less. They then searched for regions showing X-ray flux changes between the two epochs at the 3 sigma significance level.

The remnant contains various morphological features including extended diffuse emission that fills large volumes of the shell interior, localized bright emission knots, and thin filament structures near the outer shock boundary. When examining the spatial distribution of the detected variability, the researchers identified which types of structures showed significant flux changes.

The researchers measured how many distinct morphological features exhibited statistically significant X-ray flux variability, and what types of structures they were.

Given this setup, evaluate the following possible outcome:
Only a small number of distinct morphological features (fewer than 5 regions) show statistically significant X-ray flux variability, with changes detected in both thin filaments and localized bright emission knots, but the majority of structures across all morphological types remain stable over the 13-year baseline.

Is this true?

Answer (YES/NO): NO